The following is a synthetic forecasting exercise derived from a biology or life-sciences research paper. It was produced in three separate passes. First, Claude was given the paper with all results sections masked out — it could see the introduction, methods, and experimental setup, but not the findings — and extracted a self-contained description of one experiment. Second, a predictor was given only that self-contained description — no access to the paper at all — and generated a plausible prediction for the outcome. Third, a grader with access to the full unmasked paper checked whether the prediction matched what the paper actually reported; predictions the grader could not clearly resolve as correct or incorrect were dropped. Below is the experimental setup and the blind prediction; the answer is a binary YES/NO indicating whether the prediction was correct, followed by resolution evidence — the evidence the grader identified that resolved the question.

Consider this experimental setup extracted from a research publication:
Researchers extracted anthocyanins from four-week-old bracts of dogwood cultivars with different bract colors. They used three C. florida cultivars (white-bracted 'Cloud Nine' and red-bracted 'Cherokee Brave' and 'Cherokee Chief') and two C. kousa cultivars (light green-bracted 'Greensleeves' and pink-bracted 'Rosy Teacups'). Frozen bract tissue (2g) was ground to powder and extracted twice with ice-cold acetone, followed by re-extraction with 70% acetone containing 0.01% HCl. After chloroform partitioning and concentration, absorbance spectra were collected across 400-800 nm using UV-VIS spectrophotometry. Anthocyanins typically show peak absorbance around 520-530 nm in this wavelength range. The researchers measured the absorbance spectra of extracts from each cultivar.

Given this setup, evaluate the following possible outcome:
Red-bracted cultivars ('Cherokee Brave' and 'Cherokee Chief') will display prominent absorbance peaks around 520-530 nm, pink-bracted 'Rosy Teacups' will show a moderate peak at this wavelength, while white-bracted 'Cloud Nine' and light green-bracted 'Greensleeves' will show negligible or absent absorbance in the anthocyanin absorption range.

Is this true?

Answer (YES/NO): NO